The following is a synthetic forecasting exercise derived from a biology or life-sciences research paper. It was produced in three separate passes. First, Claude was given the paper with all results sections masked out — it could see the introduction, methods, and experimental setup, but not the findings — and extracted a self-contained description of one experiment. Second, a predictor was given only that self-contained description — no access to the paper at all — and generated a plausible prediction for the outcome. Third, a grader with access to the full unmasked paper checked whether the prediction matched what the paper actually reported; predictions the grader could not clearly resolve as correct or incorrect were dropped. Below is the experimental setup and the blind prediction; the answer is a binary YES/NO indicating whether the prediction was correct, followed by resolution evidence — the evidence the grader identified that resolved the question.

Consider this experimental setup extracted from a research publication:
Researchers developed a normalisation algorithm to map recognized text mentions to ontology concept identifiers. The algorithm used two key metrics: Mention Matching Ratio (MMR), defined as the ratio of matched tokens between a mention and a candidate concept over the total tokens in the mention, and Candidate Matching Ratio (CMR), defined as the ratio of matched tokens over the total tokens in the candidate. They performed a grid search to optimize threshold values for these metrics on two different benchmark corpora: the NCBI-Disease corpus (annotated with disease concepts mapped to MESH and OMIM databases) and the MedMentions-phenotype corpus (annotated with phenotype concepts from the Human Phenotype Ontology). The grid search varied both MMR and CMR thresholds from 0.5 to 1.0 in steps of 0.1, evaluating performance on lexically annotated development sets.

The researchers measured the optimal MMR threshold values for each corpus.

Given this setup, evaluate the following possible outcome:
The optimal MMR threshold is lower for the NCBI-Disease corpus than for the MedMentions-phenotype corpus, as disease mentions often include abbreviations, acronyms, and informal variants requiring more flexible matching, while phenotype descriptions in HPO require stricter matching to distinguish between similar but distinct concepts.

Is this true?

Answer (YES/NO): NO